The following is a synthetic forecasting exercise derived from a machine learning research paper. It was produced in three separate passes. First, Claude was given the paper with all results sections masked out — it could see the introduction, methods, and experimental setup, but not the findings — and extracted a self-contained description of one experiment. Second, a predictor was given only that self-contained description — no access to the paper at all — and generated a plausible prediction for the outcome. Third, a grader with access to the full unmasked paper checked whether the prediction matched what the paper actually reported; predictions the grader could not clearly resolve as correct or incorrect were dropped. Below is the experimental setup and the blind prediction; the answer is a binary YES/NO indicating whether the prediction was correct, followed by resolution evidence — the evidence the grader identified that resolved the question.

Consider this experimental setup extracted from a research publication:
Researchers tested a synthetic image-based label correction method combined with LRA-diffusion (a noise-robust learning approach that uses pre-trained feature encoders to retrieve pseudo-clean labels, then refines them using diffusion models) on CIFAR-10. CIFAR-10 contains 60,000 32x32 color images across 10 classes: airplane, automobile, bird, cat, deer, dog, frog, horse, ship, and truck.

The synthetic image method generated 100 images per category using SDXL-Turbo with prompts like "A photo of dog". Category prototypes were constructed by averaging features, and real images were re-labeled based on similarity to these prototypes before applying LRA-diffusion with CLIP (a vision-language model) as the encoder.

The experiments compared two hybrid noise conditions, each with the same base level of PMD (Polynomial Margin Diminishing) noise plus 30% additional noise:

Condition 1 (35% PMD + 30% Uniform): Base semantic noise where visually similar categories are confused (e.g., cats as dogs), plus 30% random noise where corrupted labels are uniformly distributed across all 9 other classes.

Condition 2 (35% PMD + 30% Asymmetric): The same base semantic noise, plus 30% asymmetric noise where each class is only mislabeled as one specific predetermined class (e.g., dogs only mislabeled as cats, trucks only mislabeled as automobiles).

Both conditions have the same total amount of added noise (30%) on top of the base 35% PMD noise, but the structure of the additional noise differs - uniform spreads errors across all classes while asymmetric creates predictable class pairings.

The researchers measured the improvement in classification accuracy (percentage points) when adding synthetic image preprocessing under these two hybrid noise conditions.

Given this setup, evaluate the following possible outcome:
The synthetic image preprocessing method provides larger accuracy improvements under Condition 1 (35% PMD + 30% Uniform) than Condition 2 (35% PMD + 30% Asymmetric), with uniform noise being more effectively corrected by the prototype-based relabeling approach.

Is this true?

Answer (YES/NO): NO